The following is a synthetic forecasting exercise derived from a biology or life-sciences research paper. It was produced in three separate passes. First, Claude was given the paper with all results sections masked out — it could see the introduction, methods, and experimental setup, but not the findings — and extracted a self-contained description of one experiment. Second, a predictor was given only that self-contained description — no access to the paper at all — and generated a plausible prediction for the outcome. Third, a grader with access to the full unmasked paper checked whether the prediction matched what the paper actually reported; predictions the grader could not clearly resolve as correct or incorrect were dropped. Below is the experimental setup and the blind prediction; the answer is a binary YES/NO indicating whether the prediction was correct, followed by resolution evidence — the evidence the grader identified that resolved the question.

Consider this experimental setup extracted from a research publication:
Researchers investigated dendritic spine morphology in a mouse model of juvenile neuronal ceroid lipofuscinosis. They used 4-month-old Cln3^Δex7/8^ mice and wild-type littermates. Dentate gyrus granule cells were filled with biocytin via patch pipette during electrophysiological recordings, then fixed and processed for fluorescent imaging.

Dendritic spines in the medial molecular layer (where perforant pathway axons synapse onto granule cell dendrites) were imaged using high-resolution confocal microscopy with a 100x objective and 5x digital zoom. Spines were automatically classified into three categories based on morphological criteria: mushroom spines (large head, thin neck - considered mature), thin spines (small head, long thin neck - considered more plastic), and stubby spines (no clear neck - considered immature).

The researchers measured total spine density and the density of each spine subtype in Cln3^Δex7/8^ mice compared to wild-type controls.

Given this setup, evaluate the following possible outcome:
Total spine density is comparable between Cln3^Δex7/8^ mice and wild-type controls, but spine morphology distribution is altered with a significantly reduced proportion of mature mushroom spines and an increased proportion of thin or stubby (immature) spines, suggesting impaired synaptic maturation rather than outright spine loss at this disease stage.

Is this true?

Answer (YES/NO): NO